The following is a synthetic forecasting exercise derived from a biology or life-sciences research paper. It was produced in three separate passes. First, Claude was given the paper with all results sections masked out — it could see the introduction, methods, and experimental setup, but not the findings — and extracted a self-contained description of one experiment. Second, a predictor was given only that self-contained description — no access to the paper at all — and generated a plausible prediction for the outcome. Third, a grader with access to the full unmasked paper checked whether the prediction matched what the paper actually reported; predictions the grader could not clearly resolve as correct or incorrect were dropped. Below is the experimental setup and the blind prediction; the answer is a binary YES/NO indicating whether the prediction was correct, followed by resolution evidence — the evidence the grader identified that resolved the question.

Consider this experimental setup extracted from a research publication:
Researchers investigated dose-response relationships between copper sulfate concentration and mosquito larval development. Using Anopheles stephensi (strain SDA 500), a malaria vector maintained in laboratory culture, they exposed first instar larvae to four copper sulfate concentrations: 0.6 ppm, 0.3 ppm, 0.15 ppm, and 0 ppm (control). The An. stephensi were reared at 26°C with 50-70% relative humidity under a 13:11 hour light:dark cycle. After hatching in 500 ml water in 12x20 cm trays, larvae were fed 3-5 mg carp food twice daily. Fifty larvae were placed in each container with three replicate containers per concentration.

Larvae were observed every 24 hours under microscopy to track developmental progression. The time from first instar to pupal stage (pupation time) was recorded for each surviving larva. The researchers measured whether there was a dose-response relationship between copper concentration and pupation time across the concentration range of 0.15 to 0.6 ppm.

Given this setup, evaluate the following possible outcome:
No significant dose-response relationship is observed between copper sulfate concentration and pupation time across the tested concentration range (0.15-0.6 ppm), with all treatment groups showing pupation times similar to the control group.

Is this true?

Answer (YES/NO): NO